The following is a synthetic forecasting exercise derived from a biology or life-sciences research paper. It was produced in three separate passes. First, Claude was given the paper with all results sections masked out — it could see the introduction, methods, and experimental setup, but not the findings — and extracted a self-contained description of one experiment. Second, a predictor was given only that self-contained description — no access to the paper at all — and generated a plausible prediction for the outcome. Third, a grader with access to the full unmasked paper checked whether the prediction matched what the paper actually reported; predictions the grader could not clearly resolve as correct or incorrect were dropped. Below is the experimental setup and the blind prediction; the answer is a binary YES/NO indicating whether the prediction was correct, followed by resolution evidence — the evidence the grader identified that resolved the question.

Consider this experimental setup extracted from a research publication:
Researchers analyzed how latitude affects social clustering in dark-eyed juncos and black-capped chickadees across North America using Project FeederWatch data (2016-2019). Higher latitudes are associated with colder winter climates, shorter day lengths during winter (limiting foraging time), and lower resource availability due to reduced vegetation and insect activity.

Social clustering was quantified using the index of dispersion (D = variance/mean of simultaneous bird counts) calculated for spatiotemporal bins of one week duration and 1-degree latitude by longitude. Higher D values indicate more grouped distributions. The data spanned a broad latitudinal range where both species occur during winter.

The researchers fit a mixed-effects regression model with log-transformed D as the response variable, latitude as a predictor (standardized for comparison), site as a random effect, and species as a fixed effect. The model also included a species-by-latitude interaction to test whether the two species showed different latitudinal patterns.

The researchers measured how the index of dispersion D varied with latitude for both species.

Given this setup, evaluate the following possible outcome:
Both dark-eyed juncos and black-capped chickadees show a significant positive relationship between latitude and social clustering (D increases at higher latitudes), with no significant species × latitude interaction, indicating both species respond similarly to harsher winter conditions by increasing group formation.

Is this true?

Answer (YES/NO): NO